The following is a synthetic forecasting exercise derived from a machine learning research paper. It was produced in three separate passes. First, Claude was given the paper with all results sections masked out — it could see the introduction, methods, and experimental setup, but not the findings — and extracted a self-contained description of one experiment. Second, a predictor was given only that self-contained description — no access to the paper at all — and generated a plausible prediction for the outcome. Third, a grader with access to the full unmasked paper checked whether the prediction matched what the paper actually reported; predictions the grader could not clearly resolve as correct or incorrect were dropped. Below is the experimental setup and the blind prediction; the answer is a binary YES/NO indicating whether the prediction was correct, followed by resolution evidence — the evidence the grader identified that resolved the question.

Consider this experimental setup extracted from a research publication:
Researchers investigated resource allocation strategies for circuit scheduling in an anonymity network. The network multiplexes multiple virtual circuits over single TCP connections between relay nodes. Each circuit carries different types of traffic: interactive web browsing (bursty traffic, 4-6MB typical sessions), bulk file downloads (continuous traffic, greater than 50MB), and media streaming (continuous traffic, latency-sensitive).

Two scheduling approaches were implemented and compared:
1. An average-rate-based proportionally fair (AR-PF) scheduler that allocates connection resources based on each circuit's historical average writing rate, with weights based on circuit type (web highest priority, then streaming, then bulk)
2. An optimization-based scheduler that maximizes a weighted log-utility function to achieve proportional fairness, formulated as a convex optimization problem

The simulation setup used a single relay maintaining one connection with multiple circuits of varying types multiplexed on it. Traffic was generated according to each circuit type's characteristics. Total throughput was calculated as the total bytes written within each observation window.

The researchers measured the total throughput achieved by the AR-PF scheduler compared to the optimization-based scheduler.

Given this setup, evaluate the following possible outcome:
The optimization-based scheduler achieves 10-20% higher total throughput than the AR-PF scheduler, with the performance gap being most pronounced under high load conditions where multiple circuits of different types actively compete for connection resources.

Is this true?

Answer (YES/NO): NO